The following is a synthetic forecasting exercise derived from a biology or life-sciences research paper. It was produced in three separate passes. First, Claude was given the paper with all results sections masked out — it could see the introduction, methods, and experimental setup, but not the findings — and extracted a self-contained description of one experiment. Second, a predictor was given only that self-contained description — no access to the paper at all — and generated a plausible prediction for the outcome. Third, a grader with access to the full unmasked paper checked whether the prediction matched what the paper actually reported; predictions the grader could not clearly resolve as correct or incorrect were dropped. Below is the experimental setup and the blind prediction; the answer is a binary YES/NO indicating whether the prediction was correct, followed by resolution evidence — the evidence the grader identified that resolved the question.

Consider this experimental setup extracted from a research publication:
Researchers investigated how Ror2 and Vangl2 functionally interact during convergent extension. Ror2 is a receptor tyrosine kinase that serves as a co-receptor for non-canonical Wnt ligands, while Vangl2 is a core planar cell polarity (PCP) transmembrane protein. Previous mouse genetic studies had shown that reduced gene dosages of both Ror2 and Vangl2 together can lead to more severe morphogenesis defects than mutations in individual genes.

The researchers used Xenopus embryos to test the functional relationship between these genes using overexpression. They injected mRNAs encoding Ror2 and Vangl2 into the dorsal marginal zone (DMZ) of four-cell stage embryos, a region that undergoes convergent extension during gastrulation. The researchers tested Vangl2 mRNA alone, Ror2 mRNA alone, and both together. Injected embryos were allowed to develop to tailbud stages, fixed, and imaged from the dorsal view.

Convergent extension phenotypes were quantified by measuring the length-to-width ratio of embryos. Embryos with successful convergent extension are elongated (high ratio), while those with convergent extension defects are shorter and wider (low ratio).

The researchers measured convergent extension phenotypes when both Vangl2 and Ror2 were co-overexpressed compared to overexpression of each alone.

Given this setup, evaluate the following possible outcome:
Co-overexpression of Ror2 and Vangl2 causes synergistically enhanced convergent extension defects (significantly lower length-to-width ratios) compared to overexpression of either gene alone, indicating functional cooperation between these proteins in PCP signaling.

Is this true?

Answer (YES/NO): NO